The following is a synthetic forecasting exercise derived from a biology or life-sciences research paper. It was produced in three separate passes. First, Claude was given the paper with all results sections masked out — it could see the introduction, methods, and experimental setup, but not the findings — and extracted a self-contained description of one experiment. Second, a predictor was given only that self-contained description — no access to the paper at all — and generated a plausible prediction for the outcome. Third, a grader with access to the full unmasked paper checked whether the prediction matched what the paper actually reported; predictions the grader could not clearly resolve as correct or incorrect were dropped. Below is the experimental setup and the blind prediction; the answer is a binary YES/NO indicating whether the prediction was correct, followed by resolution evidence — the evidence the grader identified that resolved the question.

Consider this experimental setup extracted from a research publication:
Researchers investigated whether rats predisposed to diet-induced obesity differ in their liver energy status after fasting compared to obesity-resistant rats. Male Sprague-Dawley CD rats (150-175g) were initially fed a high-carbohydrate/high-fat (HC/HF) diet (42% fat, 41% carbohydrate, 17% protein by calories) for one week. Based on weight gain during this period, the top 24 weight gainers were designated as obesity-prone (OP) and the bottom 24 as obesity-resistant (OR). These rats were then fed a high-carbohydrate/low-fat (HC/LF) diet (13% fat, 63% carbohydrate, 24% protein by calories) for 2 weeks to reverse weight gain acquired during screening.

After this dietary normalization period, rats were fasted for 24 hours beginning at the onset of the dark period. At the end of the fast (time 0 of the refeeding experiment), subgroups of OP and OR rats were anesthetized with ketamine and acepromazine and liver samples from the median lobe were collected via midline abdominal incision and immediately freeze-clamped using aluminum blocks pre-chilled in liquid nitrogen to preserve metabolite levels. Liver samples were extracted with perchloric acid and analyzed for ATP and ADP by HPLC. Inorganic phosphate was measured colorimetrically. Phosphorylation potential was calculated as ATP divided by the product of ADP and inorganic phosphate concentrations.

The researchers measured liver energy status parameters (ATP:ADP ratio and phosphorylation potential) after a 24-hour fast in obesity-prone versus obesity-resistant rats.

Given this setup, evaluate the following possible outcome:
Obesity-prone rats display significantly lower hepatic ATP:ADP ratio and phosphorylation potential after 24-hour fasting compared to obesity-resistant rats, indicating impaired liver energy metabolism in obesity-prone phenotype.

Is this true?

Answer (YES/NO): YES